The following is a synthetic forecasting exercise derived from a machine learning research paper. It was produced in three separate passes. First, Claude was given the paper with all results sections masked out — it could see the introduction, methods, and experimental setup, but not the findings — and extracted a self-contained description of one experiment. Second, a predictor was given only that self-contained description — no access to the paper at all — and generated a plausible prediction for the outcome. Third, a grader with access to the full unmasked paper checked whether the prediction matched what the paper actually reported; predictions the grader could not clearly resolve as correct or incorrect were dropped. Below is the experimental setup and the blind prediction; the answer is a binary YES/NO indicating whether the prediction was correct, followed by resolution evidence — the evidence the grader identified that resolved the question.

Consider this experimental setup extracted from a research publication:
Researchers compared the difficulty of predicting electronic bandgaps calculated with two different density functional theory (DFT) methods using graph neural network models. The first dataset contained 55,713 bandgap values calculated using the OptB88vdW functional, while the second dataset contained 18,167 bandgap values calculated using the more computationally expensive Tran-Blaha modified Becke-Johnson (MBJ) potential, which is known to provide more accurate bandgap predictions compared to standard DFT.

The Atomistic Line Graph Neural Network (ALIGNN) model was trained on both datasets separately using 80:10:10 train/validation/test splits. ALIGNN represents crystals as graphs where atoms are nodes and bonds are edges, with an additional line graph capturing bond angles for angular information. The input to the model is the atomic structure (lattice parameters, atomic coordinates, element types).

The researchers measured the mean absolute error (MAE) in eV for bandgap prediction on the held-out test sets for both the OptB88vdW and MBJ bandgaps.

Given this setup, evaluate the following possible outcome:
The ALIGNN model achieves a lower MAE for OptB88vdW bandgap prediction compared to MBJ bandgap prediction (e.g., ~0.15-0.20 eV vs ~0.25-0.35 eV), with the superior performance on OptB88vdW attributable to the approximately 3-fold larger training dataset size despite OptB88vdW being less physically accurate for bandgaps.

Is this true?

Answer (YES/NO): YES